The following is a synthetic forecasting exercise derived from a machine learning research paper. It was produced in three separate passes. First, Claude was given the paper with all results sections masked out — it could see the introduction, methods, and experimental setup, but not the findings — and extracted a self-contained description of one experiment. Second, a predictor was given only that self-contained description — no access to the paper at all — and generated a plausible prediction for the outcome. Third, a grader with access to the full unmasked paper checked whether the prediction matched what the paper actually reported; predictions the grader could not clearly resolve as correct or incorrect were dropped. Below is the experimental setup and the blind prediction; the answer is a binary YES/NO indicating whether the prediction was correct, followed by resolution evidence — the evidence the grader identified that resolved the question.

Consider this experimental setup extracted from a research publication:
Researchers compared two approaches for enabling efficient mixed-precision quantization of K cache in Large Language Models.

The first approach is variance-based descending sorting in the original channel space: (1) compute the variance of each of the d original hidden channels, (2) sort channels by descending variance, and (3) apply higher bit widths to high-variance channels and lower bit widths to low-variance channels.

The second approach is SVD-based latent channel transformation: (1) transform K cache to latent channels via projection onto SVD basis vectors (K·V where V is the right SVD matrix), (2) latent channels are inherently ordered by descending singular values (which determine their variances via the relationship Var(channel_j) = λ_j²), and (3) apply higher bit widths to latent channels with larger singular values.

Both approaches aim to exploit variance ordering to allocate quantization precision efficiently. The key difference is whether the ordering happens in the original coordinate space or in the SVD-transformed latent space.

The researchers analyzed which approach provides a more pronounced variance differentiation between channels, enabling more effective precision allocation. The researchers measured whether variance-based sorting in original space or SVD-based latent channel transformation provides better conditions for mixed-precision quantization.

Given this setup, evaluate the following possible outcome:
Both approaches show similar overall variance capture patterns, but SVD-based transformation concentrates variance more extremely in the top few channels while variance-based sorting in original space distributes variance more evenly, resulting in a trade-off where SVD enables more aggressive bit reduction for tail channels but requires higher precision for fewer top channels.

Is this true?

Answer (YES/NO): NO